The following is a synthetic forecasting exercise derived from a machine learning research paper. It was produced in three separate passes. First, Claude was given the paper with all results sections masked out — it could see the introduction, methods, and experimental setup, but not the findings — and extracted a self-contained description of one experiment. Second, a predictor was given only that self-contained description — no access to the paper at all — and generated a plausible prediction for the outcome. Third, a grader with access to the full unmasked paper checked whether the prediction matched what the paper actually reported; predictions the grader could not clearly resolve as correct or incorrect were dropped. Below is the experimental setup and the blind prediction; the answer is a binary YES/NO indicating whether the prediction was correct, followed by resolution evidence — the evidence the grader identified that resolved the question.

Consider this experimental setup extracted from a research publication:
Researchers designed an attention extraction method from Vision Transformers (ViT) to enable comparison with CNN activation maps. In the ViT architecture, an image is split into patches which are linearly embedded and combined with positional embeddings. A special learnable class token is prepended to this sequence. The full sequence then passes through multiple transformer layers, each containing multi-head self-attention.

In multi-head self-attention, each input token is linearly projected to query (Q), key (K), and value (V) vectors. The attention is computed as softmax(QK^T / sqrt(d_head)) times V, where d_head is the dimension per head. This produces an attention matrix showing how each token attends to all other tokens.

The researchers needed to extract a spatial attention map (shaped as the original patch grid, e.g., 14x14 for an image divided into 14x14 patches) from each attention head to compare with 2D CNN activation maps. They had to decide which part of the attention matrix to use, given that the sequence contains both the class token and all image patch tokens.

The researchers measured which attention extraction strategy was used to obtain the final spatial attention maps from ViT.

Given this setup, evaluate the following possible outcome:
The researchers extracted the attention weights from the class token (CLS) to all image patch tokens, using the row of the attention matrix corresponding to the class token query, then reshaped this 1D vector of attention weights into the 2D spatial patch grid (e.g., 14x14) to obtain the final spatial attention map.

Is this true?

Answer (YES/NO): YES